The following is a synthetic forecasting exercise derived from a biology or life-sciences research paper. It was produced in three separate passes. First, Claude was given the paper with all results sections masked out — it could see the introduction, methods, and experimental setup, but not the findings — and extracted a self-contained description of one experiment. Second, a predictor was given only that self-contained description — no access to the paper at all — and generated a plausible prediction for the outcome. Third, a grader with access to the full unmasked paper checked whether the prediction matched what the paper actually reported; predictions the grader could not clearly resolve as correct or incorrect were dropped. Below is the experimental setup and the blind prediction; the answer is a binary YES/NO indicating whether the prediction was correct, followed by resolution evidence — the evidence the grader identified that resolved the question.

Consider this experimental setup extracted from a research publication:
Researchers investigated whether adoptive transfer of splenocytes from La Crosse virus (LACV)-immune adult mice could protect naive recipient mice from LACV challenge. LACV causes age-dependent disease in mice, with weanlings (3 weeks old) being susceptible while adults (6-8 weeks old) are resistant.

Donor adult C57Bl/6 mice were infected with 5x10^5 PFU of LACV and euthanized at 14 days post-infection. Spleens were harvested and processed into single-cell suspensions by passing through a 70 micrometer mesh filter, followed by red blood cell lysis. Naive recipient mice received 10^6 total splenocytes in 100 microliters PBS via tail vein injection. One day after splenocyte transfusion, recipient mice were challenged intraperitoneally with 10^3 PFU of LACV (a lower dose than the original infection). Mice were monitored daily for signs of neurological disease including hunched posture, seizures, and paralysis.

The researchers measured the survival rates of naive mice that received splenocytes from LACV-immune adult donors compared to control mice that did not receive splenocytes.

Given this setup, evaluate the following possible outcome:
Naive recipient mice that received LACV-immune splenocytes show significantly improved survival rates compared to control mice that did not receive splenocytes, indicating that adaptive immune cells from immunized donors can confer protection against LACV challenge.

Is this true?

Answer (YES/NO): NO